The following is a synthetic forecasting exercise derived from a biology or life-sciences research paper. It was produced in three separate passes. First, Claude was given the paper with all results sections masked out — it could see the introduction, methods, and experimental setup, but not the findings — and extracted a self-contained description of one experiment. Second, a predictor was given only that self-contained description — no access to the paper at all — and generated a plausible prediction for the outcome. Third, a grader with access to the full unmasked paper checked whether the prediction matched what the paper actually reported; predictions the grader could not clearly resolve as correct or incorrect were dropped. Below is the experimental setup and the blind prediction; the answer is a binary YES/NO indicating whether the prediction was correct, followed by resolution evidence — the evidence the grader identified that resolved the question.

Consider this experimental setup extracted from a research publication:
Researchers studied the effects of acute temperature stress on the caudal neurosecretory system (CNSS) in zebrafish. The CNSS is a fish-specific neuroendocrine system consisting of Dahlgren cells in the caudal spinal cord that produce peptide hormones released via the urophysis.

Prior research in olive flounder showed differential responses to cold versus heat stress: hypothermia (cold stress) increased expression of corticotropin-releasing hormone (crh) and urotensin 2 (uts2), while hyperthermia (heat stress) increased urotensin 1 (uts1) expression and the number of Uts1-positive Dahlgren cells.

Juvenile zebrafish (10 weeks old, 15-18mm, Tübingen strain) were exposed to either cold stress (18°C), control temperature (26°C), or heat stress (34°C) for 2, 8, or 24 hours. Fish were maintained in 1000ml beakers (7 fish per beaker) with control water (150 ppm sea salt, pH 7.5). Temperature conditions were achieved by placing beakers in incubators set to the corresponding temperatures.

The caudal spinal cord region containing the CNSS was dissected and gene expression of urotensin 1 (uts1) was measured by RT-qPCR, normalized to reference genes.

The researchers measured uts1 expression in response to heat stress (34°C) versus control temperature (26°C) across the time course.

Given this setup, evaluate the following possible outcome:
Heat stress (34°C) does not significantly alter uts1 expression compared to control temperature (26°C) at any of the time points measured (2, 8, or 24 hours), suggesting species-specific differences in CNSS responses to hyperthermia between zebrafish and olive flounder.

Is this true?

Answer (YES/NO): NO